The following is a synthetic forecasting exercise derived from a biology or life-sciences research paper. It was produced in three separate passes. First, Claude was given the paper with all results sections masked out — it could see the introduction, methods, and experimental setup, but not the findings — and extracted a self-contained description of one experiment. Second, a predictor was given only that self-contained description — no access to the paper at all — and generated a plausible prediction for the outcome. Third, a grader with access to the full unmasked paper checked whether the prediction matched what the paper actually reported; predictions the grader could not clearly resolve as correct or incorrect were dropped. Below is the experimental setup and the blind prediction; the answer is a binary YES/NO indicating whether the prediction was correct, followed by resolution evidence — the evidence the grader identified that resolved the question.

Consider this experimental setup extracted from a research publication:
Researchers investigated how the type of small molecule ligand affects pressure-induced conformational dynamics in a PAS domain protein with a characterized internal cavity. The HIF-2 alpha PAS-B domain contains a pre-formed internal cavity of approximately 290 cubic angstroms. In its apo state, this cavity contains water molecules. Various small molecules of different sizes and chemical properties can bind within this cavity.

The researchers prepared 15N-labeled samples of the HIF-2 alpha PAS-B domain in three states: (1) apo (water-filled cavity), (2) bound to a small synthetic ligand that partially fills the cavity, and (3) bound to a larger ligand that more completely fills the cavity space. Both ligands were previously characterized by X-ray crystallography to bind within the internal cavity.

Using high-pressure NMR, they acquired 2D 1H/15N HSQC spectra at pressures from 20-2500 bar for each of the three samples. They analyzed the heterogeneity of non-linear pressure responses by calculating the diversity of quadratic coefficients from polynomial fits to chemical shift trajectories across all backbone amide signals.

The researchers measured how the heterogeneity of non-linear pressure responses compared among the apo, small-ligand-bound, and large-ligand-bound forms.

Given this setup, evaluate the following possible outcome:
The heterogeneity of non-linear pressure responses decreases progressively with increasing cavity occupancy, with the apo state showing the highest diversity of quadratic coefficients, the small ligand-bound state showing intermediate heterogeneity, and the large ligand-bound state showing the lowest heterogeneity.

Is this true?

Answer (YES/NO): YES